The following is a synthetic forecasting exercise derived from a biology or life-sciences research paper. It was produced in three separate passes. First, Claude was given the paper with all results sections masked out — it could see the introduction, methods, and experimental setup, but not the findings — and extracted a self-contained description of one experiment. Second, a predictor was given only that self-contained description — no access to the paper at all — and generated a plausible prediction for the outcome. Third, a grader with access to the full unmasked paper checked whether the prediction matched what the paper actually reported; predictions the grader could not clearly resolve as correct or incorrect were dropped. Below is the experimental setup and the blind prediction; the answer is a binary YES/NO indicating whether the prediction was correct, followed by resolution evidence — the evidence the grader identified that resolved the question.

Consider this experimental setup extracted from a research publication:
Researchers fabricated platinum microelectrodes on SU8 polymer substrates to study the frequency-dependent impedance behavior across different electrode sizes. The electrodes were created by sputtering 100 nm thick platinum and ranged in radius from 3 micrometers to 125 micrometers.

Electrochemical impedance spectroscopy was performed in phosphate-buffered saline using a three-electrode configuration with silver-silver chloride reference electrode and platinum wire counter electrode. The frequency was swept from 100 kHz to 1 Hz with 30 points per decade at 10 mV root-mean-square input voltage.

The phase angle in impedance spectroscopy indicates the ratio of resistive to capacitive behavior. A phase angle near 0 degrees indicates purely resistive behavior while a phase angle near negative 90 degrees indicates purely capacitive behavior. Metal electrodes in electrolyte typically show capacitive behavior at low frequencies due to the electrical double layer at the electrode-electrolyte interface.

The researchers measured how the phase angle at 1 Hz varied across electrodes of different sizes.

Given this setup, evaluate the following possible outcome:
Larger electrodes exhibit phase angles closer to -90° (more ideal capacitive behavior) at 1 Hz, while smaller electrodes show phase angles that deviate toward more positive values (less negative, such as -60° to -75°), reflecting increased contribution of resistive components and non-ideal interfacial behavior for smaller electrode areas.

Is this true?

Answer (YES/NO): NO